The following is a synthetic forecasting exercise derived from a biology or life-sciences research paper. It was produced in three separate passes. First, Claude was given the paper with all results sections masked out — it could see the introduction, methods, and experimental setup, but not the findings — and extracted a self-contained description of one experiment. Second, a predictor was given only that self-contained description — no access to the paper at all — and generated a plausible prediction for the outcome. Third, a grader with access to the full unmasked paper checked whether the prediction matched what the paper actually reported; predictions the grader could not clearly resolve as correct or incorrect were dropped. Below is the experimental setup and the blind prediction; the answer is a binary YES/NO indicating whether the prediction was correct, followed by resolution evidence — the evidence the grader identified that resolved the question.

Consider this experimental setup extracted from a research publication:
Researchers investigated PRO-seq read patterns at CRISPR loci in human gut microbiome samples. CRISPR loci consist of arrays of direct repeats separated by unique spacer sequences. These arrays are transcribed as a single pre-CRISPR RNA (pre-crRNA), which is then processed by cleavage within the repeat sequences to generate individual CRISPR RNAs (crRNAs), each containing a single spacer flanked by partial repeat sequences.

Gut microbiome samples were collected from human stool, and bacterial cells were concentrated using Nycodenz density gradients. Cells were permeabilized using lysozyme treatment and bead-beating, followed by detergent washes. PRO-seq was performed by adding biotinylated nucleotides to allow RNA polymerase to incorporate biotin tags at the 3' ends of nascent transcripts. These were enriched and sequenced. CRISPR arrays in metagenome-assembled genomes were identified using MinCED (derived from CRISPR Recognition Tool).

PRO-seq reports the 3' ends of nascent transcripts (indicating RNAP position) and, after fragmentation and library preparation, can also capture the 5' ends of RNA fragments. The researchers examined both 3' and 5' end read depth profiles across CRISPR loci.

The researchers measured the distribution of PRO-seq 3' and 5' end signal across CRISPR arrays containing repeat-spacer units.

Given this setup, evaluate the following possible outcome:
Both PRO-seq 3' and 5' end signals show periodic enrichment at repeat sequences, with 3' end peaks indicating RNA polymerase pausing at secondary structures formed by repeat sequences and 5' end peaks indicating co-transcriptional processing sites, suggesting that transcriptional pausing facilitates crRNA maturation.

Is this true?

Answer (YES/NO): NO